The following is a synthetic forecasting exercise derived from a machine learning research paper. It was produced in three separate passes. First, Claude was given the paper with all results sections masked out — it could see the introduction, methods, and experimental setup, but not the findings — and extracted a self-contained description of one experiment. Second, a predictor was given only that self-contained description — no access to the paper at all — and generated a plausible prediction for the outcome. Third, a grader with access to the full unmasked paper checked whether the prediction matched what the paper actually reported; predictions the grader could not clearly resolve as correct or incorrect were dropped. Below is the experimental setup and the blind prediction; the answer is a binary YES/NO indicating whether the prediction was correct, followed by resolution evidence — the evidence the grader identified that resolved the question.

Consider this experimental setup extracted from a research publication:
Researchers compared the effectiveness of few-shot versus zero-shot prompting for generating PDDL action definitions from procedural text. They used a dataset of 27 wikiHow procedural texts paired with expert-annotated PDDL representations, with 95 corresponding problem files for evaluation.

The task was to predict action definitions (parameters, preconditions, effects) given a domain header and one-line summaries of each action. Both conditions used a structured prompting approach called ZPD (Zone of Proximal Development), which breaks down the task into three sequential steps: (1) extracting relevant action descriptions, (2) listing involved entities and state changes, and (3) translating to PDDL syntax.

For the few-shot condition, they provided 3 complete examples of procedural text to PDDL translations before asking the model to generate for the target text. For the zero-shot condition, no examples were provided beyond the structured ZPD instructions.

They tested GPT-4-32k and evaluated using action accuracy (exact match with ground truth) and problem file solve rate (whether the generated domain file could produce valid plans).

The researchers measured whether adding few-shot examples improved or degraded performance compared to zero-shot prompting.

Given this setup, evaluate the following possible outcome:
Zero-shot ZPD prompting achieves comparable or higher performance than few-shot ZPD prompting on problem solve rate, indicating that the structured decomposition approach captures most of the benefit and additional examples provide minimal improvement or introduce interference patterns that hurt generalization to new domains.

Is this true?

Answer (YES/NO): YES